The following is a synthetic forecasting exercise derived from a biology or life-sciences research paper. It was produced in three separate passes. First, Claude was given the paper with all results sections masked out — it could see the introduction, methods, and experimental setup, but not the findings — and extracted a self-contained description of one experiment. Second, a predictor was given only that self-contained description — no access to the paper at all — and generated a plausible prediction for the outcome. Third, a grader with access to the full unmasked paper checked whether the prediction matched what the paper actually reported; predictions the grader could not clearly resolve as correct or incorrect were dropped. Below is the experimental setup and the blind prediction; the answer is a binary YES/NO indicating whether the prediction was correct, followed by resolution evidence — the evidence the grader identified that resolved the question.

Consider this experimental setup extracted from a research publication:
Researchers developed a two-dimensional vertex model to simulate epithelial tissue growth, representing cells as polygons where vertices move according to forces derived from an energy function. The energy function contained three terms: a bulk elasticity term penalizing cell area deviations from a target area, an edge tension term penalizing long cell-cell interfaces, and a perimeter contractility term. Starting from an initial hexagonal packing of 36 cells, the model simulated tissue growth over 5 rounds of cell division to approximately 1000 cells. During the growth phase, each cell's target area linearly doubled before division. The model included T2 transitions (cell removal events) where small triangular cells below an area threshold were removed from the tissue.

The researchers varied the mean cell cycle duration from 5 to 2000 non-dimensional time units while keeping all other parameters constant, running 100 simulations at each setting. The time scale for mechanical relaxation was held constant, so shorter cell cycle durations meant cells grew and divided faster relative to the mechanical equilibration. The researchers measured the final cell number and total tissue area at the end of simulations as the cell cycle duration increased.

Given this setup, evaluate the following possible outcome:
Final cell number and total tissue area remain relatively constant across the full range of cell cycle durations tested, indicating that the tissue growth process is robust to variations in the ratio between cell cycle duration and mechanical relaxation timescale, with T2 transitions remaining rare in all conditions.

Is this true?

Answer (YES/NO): NO